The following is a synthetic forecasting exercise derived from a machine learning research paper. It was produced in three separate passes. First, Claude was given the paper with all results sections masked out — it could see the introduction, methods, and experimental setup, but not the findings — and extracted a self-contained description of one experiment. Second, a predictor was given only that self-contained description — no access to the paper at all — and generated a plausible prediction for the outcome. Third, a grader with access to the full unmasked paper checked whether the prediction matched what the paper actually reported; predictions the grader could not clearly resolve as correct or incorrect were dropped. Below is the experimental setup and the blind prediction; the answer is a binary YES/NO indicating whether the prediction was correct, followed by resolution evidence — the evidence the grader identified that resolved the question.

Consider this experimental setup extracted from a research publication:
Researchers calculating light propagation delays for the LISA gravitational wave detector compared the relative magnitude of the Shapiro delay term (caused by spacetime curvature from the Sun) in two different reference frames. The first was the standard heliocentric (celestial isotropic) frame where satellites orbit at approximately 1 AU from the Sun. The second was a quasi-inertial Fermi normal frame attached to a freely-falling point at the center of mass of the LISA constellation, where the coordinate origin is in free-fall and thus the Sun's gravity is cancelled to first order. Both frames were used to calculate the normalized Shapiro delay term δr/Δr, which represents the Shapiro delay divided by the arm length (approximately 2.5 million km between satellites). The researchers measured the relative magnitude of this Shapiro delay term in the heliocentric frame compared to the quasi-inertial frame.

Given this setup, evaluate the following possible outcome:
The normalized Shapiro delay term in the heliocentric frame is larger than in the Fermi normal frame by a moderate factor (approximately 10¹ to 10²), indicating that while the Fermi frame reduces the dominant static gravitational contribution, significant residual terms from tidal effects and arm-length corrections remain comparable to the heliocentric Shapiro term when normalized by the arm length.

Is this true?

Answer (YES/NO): NO